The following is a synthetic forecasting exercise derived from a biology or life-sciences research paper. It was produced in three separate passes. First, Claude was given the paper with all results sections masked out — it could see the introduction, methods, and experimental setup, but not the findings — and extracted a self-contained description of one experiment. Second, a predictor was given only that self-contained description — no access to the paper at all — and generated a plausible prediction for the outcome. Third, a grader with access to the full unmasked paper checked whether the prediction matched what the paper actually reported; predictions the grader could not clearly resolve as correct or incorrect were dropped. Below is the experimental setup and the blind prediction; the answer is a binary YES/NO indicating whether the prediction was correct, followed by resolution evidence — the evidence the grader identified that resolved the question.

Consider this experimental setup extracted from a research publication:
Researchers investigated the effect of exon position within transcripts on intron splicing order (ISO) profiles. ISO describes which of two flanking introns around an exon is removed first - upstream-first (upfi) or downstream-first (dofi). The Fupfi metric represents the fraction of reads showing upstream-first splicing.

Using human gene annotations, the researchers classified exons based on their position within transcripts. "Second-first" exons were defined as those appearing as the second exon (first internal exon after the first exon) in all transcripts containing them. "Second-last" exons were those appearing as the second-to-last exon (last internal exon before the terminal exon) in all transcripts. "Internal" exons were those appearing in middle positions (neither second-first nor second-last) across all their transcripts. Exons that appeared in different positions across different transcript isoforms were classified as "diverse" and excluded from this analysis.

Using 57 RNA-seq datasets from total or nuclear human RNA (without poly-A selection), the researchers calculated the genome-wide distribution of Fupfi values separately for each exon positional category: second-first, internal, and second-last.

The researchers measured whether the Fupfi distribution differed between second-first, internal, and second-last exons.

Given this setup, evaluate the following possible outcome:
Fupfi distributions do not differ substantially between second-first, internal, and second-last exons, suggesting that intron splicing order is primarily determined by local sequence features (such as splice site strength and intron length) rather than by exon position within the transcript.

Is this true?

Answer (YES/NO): NO